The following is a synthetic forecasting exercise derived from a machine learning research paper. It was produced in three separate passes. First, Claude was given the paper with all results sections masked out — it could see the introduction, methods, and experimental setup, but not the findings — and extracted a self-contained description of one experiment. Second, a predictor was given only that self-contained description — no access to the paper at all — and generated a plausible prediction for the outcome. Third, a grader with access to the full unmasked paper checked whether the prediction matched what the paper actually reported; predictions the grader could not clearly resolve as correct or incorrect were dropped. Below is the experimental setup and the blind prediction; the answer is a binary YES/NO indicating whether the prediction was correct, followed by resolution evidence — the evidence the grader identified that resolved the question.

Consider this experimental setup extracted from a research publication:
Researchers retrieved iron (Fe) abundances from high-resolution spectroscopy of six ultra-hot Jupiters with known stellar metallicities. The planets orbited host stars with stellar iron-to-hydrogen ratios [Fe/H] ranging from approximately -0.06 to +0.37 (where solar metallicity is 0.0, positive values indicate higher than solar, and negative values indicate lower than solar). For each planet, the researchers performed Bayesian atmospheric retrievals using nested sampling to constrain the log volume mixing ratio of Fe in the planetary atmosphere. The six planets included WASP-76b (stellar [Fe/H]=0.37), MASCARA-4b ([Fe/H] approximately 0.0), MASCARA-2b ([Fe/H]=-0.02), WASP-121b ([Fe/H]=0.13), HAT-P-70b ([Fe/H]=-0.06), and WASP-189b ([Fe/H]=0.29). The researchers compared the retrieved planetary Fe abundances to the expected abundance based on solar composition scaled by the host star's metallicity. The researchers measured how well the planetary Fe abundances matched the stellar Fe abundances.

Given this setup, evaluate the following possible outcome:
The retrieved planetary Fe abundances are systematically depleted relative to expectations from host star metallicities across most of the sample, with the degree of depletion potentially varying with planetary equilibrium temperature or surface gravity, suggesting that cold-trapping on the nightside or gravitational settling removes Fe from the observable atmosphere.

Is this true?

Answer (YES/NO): NO